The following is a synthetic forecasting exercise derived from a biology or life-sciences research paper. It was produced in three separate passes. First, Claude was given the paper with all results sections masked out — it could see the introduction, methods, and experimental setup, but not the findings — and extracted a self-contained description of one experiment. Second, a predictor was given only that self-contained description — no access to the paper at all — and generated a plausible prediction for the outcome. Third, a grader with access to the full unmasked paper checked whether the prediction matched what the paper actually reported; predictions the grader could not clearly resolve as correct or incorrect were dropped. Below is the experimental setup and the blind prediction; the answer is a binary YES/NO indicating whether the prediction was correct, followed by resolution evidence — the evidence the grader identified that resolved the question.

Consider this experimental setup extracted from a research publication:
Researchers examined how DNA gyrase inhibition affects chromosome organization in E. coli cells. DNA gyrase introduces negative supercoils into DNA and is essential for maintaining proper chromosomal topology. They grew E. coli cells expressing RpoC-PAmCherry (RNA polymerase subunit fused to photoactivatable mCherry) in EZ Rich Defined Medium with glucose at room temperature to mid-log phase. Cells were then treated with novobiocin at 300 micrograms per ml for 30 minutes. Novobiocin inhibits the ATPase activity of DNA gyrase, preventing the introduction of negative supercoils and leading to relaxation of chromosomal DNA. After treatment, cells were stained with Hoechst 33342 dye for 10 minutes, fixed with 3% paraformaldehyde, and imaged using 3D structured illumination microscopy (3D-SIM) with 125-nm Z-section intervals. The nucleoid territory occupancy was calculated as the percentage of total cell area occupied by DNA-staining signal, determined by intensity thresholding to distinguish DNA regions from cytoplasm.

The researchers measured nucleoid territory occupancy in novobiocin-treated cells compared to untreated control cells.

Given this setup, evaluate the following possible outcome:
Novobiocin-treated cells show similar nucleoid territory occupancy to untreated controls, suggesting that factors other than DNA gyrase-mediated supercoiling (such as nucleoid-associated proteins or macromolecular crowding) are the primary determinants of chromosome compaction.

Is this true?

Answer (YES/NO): NO